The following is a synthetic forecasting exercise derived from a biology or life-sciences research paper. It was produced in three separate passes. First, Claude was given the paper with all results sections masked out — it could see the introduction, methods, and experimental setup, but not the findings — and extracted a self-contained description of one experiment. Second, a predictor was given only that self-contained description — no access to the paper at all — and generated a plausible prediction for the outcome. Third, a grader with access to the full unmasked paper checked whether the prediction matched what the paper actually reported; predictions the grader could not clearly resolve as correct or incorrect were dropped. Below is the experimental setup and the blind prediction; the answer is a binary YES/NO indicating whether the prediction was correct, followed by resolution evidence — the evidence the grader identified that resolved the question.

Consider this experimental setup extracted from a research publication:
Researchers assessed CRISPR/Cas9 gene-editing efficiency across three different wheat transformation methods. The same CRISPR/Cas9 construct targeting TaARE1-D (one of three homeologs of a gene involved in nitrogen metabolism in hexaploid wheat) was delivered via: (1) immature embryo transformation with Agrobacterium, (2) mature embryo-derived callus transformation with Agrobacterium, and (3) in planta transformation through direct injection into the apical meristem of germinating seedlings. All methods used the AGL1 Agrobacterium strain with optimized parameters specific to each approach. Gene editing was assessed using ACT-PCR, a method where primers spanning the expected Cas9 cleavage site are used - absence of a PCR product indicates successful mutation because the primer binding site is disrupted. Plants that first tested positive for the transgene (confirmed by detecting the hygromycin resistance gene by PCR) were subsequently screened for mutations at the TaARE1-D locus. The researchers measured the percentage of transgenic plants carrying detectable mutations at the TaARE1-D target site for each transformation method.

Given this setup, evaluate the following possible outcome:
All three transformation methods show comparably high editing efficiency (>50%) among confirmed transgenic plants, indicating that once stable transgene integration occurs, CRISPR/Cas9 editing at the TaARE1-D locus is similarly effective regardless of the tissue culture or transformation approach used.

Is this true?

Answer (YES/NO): NO